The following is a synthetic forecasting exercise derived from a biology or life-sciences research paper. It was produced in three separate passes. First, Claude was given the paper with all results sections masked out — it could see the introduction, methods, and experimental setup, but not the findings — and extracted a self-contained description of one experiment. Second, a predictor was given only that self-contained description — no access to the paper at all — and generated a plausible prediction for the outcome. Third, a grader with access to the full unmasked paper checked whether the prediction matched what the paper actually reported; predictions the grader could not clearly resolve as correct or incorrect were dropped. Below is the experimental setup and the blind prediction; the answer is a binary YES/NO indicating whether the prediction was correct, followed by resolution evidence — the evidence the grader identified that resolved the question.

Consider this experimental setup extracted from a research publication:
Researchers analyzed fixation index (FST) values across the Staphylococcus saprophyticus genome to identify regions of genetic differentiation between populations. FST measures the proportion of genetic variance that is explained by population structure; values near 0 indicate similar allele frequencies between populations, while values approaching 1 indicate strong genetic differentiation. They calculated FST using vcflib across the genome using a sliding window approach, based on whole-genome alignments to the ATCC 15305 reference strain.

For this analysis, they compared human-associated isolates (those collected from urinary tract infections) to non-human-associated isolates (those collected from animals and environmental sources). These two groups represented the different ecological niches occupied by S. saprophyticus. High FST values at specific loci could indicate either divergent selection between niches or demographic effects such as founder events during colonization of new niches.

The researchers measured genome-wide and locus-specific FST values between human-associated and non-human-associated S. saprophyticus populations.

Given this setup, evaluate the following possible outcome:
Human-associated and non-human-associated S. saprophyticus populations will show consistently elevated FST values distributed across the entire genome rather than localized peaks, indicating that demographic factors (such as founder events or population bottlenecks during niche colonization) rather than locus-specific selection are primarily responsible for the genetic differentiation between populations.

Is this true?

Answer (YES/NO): NO